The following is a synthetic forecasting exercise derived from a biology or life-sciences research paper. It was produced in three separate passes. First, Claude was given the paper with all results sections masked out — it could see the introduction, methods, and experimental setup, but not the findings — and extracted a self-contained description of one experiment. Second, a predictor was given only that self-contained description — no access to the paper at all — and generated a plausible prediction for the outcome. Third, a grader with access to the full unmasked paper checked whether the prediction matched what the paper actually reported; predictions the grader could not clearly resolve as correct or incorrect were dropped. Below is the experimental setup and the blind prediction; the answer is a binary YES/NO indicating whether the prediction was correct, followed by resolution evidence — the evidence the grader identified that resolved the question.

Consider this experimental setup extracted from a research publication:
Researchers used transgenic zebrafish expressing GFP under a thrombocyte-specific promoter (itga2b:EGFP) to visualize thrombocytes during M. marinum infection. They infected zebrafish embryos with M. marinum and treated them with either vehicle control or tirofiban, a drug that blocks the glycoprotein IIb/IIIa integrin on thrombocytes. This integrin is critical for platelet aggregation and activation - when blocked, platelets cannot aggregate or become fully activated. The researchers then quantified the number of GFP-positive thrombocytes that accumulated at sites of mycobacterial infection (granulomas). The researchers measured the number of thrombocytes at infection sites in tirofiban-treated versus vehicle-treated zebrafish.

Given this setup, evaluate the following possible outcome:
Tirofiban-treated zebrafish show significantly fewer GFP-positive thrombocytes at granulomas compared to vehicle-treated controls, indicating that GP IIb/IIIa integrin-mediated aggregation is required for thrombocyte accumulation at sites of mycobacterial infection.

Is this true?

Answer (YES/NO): NO